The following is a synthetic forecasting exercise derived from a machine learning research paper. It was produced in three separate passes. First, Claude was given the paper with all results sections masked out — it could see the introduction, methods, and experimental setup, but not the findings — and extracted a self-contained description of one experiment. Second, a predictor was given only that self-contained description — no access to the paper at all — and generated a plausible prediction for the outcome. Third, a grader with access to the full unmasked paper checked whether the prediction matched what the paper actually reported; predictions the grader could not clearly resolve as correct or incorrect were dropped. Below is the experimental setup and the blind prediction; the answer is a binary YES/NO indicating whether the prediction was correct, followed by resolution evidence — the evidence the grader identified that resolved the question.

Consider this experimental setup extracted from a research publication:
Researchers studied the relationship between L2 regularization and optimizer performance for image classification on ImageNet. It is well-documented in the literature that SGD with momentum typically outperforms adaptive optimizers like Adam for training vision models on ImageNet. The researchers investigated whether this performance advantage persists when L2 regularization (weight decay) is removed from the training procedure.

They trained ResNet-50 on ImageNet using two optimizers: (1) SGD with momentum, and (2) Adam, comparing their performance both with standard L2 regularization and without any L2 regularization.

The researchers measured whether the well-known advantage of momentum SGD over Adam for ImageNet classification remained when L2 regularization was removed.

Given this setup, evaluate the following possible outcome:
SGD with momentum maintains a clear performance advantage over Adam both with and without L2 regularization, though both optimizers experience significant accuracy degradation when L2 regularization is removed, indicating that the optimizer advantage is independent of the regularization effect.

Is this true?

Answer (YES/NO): NO